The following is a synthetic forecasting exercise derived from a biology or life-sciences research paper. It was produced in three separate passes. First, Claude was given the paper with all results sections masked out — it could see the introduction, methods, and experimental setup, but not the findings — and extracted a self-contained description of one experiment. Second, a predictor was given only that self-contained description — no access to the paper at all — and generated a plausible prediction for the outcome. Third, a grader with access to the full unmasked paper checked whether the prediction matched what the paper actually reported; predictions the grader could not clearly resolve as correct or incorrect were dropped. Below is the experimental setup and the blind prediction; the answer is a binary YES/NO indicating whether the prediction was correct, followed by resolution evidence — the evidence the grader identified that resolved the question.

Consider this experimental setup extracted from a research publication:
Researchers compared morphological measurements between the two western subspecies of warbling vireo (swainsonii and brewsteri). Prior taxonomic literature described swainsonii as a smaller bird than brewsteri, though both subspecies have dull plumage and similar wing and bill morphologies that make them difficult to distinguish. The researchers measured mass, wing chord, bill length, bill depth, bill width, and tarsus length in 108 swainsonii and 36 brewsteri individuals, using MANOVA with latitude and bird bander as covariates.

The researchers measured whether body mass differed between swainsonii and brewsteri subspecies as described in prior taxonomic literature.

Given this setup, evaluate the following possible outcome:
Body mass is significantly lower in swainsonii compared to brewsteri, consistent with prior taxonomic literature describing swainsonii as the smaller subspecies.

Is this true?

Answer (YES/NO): NO